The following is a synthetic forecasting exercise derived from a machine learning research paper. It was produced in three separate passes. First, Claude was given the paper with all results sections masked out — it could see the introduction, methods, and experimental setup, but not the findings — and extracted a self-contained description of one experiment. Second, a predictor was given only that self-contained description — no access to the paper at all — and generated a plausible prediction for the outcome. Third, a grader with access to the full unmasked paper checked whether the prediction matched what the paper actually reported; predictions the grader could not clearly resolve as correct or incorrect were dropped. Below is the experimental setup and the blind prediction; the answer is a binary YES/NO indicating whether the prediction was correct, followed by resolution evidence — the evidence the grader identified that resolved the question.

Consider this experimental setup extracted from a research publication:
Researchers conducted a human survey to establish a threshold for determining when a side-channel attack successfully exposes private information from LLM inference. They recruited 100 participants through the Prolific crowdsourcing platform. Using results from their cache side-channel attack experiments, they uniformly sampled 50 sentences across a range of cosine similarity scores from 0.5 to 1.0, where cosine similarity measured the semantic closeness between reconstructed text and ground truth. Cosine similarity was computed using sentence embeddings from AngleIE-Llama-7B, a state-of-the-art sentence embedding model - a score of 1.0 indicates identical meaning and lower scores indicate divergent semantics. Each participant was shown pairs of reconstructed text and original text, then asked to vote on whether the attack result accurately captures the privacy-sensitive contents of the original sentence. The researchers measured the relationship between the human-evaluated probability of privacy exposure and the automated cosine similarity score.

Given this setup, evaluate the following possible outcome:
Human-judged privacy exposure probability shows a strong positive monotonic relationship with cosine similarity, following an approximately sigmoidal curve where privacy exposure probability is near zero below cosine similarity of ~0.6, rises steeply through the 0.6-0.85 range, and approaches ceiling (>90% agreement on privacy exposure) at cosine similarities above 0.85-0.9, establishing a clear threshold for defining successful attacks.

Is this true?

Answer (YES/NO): NO